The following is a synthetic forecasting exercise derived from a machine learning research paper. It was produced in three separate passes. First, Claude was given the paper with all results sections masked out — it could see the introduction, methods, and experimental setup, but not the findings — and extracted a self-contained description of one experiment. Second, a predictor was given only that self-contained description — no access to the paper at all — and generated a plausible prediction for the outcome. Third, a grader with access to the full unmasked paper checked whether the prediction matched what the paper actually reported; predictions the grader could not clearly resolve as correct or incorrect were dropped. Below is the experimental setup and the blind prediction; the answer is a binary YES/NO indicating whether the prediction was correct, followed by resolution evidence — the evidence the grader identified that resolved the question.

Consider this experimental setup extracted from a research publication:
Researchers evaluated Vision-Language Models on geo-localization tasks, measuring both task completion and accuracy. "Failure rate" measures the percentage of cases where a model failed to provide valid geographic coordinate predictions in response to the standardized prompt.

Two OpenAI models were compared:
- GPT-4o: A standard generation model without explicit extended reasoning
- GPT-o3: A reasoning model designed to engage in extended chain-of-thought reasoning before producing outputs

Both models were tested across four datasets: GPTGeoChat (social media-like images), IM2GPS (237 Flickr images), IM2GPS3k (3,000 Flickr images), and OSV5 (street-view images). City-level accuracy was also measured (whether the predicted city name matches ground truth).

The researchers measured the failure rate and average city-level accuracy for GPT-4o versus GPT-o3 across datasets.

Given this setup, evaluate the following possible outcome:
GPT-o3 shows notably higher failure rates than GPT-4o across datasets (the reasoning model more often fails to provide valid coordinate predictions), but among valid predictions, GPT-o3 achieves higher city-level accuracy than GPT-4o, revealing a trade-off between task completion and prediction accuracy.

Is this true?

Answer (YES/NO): YES